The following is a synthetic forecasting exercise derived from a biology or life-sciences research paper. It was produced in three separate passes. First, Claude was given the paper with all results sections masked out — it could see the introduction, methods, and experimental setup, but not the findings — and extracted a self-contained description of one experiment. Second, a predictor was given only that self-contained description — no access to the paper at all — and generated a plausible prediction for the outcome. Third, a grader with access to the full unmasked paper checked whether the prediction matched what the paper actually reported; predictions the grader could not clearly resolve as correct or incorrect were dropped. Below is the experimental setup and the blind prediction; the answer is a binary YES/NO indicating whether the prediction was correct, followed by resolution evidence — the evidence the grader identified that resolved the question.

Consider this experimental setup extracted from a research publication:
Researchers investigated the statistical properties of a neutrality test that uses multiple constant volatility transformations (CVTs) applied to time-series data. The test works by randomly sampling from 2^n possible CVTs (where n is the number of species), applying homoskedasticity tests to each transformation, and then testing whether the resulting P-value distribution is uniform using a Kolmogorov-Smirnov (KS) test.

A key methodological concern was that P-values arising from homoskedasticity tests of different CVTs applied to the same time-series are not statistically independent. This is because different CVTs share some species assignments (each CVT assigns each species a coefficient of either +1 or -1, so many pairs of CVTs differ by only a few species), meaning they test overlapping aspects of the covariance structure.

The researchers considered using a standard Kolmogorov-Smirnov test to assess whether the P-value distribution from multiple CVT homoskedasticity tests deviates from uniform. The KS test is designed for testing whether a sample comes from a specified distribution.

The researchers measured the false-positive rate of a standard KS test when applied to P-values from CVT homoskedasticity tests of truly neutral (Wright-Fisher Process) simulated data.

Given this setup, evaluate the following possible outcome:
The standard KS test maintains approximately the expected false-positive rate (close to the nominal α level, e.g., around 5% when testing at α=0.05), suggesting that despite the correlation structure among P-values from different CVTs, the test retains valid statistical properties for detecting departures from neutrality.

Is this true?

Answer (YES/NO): NO